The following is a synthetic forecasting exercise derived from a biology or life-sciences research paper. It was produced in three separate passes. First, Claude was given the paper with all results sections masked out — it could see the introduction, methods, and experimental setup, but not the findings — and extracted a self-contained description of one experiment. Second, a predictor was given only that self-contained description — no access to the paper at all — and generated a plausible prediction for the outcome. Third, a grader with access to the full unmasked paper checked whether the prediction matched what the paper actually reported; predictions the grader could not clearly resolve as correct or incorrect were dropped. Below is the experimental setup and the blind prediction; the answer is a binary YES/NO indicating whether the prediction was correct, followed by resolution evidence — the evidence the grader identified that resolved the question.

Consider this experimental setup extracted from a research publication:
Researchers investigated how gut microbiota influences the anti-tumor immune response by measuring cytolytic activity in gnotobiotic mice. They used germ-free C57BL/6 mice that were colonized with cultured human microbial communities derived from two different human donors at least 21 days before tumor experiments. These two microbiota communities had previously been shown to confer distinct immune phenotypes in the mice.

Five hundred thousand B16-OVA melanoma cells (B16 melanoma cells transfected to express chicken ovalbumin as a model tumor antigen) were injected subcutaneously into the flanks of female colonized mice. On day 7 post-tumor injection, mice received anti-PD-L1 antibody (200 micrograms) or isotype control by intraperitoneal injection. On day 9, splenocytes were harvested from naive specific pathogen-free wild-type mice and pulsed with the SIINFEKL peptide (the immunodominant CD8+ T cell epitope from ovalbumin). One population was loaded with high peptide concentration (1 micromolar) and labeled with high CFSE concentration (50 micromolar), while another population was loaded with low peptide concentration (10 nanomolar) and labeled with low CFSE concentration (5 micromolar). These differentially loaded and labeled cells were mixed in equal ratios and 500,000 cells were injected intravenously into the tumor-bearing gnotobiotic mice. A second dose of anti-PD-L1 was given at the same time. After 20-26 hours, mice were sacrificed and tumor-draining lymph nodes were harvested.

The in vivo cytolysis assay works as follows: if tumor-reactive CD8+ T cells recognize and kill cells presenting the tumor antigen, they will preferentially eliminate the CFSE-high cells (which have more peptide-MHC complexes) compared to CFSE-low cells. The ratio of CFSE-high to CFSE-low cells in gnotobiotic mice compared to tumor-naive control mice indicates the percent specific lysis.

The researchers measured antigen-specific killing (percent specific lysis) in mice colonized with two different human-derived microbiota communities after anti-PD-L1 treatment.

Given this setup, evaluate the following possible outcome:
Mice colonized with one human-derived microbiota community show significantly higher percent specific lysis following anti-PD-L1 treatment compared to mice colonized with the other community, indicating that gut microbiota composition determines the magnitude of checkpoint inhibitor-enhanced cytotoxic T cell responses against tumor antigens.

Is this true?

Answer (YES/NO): YES